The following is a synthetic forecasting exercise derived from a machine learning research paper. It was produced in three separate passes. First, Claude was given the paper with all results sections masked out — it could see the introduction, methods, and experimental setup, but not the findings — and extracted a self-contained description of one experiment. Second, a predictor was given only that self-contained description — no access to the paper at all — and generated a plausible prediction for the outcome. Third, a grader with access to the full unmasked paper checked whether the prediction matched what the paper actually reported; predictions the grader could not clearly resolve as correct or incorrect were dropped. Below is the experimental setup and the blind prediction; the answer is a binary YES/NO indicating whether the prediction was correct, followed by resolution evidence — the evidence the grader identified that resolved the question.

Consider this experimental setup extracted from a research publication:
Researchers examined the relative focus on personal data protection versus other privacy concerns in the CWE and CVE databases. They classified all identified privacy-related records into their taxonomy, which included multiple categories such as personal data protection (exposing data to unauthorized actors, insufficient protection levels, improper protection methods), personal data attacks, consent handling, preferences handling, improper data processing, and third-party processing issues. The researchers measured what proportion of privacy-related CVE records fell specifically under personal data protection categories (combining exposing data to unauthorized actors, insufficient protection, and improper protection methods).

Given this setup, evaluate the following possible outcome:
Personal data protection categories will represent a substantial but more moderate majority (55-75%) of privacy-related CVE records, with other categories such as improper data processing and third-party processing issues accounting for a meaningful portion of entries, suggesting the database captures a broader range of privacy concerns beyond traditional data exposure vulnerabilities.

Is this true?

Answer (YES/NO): YES